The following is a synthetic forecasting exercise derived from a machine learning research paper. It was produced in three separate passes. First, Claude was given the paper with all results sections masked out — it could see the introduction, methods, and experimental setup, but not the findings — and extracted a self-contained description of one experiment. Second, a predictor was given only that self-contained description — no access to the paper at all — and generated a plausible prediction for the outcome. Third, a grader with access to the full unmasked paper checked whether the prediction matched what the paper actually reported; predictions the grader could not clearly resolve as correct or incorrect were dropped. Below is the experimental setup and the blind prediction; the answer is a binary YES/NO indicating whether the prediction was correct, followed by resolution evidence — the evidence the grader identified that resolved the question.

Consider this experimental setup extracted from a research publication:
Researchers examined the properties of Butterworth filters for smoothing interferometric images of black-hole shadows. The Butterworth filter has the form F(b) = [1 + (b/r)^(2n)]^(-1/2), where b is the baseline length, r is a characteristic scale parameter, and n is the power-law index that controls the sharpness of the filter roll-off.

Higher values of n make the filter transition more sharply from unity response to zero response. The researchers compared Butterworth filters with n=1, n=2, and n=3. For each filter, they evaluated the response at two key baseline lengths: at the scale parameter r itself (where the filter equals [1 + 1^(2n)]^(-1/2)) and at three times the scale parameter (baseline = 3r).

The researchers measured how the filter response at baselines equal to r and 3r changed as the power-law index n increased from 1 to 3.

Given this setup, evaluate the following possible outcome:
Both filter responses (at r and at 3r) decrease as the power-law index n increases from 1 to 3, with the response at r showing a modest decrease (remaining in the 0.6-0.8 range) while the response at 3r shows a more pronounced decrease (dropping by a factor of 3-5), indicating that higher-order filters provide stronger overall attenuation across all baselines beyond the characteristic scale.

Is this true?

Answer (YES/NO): NO